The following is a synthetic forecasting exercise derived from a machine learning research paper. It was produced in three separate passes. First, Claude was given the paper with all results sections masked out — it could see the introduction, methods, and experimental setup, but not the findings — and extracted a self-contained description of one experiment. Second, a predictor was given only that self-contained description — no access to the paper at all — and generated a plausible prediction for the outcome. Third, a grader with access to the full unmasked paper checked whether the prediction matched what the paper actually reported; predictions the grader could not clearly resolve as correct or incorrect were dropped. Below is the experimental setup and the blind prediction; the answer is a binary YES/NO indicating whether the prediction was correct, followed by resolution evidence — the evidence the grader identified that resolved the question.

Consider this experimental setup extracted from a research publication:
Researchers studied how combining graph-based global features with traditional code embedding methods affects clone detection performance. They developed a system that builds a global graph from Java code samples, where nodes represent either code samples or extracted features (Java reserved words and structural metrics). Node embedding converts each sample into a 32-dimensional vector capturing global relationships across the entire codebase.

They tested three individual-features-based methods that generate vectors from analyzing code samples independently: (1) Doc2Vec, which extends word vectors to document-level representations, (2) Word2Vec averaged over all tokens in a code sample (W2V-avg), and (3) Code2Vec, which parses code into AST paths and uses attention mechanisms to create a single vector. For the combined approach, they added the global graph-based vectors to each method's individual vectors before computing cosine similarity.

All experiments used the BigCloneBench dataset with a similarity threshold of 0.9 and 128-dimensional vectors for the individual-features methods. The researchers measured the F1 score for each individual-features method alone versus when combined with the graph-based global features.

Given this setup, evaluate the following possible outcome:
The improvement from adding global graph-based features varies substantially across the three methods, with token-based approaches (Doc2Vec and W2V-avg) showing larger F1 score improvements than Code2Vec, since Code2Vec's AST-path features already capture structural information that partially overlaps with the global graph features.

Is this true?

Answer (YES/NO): NO